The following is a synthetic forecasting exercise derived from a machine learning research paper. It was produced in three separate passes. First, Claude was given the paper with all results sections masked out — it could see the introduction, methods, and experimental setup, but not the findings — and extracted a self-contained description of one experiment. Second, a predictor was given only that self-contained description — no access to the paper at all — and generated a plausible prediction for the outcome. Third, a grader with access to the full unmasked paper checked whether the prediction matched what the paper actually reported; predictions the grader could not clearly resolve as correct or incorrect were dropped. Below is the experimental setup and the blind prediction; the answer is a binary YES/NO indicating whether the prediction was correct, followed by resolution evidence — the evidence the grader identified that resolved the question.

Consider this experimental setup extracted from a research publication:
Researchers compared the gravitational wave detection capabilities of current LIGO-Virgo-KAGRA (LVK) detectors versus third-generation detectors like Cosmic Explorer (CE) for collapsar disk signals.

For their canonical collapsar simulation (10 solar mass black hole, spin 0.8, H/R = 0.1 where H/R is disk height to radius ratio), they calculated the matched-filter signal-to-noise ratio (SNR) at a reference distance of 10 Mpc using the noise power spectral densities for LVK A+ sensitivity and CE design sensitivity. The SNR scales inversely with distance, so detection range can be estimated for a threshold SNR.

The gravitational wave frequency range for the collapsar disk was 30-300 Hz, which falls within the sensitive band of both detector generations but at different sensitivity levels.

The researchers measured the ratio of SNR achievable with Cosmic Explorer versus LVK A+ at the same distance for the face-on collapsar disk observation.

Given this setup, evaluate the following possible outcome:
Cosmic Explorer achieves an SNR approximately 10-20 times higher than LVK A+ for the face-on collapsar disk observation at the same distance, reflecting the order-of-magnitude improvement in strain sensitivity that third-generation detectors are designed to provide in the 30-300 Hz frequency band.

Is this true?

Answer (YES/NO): YES